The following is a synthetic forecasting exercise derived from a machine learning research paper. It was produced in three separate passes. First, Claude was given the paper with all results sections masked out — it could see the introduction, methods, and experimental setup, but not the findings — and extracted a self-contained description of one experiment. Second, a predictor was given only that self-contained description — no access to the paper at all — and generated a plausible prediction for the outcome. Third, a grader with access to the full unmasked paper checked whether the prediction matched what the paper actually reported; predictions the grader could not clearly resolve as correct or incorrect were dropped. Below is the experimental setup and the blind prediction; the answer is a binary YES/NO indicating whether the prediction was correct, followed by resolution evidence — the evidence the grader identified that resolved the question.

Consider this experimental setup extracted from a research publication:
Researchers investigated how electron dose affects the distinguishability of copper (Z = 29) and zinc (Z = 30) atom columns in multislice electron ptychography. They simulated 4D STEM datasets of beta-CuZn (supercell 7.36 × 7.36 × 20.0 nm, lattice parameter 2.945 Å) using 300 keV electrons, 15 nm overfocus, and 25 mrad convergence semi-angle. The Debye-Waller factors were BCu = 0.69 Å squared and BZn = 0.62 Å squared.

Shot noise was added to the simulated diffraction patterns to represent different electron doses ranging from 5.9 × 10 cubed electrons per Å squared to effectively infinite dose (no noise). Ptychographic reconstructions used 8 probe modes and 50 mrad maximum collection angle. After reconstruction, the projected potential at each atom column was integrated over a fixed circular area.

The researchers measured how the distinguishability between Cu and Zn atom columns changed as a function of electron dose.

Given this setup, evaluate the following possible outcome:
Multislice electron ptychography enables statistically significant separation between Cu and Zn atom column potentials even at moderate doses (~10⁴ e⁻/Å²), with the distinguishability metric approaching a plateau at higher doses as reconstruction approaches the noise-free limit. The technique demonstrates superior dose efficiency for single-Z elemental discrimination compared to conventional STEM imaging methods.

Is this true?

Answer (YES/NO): NO